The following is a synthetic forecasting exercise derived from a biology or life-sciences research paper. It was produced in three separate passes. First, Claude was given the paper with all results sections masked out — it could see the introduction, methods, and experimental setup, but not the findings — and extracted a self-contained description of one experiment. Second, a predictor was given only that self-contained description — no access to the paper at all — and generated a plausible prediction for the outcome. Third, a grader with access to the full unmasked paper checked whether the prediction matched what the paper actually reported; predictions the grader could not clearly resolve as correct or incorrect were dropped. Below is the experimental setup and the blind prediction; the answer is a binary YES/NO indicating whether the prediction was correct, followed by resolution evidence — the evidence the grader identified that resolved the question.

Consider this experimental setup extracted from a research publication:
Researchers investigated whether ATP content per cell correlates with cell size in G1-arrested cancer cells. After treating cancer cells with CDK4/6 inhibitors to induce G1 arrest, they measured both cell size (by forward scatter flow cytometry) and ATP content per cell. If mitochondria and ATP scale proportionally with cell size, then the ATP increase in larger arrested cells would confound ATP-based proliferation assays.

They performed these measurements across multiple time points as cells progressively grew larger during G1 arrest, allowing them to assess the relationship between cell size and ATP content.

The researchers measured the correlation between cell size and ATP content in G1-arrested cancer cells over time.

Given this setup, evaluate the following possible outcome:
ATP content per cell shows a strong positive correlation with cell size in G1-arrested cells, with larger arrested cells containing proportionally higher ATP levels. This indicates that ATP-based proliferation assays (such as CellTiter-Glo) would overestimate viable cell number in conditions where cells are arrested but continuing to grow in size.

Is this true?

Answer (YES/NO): YES